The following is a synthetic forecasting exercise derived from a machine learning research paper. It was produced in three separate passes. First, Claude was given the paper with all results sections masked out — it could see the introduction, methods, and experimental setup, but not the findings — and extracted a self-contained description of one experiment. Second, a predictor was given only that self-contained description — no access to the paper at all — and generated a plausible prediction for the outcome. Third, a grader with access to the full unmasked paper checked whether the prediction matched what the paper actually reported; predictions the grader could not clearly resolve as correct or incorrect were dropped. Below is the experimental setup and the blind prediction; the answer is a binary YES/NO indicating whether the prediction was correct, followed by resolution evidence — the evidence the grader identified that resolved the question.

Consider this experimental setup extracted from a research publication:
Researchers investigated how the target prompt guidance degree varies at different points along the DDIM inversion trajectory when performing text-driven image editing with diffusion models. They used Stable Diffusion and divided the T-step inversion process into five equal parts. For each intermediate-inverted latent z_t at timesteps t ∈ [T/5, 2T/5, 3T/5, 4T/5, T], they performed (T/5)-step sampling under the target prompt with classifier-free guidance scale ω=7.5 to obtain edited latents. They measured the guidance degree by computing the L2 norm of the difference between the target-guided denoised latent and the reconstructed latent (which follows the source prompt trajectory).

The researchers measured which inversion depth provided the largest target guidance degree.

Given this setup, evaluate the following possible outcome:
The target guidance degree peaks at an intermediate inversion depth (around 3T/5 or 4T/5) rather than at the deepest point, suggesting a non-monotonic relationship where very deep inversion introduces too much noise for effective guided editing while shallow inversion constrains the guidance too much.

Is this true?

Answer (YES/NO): YES